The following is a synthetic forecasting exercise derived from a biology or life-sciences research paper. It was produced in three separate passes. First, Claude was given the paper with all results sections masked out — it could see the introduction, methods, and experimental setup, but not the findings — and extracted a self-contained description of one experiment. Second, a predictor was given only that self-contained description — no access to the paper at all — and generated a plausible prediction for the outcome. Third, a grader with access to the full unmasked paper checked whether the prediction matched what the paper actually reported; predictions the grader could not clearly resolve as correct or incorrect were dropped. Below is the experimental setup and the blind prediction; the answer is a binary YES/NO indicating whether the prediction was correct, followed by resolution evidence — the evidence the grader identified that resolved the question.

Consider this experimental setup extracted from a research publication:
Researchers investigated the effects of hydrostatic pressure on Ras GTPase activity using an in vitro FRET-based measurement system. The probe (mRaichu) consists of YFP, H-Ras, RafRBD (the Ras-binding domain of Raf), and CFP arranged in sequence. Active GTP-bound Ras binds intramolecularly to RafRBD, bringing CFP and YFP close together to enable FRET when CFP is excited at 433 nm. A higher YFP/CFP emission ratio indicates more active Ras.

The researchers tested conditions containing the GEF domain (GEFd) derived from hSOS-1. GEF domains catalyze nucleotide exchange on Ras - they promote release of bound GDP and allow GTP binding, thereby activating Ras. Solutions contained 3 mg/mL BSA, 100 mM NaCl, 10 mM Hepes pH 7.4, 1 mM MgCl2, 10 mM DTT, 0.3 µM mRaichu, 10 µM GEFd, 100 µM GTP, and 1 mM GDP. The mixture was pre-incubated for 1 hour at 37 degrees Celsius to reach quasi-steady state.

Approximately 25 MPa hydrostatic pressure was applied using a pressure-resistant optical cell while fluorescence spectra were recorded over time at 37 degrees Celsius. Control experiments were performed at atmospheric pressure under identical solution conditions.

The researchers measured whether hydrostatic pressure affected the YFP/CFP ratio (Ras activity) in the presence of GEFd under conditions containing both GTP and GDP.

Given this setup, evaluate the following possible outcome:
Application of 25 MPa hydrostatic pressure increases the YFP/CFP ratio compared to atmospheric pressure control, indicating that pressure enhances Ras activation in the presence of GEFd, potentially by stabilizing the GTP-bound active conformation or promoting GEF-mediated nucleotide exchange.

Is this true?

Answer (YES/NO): NO